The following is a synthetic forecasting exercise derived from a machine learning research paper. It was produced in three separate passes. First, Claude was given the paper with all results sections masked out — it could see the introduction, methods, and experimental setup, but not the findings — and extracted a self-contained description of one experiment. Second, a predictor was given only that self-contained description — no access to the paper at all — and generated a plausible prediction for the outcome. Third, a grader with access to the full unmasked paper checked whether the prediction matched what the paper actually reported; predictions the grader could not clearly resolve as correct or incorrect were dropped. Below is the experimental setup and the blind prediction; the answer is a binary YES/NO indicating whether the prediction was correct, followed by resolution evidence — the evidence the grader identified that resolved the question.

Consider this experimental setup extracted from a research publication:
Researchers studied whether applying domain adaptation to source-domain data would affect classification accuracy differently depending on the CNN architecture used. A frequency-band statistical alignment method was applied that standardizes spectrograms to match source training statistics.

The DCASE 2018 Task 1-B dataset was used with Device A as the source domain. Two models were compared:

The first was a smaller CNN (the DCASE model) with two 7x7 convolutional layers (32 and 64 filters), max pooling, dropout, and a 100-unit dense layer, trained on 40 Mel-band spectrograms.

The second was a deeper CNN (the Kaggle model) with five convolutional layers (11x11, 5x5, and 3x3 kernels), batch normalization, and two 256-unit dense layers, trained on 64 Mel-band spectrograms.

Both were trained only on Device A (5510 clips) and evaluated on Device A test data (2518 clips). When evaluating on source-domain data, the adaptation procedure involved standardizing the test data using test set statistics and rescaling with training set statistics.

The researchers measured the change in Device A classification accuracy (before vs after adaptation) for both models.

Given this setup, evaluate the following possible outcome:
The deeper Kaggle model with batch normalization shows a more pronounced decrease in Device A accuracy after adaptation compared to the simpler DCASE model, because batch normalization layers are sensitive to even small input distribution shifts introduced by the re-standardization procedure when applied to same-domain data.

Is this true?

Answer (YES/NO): NO